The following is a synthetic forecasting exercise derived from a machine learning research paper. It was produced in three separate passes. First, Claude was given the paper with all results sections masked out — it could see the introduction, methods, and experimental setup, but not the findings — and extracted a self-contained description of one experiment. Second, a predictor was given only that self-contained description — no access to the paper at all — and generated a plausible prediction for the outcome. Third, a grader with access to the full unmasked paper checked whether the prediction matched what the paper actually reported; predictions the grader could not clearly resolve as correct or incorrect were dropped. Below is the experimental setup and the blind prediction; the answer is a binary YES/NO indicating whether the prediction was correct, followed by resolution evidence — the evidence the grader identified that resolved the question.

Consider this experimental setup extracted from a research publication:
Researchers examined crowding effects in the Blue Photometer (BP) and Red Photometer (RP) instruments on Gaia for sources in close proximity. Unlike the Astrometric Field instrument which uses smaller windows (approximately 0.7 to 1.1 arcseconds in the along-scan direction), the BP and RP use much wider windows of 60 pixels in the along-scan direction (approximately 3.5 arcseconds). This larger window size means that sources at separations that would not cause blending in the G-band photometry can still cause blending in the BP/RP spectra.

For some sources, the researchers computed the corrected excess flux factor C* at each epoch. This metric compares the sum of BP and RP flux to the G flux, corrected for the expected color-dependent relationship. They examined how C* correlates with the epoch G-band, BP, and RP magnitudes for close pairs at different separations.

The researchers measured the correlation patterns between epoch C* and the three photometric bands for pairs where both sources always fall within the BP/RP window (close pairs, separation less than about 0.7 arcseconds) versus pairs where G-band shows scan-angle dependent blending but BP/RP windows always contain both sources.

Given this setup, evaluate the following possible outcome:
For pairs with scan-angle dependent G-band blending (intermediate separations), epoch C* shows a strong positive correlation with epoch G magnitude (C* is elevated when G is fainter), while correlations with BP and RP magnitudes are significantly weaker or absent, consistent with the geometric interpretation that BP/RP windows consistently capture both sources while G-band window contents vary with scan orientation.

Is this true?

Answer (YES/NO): YES